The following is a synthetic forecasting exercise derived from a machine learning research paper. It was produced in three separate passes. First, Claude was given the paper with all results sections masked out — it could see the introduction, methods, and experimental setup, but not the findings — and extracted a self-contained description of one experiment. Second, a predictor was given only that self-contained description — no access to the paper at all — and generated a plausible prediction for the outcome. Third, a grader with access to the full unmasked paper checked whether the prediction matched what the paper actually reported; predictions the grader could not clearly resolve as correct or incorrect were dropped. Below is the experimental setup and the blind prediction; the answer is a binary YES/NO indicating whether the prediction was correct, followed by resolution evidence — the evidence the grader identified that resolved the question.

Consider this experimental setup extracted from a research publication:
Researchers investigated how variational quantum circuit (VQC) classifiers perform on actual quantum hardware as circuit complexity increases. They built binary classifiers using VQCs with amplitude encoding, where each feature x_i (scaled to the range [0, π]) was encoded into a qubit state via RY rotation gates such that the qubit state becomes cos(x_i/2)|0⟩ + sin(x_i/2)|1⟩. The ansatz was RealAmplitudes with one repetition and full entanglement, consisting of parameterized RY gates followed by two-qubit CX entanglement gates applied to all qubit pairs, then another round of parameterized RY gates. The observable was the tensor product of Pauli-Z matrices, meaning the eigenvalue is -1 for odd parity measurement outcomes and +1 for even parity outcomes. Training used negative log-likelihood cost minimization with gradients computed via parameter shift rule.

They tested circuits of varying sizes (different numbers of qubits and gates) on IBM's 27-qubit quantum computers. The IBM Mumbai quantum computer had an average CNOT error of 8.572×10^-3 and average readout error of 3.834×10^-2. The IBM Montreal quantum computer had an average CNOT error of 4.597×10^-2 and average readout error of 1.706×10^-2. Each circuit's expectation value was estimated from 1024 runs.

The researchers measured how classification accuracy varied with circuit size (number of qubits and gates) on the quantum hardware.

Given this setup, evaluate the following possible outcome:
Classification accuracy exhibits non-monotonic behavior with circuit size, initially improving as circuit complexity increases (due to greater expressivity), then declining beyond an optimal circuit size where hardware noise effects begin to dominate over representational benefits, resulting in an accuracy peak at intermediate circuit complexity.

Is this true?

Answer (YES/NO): NO